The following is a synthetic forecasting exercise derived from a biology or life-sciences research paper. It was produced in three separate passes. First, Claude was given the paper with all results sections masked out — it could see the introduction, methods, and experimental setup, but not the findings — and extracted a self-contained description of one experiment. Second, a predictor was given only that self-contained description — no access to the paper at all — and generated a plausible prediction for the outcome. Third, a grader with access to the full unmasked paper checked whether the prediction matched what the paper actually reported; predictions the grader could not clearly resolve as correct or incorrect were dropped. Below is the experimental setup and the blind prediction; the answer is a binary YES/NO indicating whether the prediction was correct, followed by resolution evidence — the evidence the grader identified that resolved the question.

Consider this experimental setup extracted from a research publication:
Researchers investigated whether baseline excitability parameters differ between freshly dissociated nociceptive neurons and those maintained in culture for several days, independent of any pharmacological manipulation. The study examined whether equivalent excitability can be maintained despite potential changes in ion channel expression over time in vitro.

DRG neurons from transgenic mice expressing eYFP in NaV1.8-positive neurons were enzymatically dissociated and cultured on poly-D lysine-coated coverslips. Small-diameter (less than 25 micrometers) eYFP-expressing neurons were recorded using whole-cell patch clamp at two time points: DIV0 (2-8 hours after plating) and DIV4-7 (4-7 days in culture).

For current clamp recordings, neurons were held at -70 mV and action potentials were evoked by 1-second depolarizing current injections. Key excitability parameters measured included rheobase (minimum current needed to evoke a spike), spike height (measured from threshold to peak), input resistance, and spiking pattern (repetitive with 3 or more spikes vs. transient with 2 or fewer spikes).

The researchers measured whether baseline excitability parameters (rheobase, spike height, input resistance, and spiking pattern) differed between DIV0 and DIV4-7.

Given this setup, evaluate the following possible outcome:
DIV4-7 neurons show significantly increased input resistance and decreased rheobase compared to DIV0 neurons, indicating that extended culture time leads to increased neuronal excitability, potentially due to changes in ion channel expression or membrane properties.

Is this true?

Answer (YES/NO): NO